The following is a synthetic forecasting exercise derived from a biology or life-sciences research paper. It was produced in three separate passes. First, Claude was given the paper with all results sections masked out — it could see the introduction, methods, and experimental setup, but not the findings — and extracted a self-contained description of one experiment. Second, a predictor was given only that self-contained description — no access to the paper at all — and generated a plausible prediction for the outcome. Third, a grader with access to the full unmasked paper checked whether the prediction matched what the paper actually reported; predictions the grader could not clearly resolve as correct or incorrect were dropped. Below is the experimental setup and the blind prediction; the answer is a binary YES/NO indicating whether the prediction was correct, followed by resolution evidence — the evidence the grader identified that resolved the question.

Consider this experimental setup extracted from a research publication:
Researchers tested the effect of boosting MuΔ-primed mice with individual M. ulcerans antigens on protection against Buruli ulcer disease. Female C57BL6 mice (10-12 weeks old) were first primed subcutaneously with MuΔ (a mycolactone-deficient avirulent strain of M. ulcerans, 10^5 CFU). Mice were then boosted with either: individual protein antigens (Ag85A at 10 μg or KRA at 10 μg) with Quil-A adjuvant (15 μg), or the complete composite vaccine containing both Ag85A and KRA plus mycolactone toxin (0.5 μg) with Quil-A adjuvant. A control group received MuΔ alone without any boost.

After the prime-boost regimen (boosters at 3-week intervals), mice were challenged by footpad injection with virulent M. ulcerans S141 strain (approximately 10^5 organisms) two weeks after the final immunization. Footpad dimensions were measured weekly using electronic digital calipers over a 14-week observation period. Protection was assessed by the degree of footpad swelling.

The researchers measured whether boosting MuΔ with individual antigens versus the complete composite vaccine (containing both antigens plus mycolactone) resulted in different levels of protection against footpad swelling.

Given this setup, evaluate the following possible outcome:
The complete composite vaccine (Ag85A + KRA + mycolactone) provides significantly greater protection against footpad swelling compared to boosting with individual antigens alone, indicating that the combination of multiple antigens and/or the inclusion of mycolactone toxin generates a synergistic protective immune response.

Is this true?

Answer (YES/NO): YES